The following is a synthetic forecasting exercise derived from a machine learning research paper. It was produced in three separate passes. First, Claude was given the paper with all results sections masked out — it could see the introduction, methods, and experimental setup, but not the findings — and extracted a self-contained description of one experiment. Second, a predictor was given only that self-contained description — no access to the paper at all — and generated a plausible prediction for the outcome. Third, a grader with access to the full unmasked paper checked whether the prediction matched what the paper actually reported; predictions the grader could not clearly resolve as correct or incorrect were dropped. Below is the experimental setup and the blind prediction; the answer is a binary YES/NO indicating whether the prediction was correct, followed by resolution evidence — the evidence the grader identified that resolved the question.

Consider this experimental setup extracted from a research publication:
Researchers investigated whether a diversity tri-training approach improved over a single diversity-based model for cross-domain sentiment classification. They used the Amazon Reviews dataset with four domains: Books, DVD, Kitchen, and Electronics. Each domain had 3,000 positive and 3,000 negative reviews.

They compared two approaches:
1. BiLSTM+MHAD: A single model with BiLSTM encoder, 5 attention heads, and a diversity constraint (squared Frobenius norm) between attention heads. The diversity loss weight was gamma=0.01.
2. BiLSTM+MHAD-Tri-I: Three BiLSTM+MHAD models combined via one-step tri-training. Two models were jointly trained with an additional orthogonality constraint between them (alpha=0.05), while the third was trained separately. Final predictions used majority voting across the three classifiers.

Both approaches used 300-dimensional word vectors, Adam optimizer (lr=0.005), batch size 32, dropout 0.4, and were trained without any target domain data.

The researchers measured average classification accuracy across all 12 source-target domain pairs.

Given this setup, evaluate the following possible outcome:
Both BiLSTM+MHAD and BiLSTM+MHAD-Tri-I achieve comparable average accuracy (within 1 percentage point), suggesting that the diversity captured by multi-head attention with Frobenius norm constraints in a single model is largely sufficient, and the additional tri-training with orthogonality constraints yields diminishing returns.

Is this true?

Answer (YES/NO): YES